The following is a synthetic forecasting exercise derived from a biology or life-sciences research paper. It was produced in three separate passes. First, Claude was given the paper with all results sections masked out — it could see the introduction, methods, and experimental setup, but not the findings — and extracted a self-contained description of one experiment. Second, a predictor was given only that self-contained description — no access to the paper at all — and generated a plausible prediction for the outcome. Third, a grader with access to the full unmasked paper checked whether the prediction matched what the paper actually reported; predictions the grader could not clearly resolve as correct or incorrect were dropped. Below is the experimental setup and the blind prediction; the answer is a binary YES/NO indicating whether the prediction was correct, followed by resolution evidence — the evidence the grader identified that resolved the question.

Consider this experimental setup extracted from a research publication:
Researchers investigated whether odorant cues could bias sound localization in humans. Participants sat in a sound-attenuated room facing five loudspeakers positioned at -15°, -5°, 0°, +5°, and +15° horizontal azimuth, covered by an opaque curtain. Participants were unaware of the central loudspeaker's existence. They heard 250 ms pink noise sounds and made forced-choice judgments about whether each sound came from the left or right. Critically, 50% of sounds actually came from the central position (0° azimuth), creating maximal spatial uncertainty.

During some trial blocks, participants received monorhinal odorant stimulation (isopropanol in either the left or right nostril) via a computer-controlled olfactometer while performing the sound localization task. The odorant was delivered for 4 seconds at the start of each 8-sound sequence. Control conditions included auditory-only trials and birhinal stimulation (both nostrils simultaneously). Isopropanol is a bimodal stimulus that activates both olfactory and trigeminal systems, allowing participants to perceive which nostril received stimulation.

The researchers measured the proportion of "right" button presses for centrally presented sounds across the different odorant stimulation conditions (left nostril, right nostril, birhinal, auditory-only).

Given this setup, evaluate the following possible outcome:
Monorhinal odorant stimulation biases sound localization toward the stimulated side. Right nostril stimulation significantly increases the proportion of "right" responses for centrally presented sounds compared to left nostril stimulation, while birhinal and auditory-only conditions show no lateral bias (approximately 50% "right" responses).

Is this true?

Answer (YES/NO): NO